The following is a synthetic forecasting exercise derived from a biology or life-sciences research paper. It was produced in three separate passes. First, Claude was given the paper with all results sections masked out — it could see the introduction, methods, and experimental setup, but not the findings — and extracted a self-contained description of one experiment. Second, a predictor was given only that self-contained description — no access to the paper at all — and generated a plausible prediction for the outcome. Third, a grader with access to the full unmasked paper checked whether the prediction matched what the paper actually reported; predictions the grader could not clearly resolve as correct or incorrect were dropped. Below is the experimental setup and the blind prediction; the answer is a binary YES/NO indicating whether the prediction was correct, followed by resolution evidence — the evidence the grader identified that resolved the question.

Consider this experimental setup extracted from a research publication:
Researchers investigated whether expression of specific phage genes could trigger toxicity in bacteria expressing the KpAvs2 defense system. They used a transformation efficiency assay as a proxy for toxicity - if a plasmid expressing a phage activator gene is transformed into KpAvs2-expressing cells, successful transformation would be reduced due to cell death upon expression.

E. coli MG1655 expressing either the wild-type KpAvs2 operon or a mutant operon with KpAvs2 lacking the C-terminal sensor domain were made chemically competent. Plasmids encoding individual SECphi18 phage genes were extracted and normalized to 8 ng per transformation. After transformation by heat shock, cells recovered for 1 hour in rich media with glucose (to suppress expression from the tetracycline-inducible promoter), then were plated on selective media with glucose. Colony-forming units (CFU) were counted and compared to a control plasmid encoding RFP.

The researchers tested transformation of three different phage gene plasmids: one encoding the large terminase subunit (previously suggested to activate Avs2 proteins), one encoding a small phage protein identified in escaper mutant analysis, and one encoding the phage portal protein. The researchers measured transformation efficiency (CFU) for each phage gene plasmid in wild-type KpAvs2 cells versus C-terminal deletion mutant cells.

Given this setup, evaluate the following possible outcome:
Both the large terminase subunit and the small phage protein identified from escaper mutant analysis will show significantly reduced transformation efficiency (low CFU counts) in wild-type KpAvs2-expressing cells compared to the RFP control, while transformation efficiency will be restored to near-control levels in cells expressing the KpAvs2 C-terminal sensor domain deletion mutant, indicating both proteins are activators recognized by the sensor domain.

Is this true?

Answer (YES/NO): YES